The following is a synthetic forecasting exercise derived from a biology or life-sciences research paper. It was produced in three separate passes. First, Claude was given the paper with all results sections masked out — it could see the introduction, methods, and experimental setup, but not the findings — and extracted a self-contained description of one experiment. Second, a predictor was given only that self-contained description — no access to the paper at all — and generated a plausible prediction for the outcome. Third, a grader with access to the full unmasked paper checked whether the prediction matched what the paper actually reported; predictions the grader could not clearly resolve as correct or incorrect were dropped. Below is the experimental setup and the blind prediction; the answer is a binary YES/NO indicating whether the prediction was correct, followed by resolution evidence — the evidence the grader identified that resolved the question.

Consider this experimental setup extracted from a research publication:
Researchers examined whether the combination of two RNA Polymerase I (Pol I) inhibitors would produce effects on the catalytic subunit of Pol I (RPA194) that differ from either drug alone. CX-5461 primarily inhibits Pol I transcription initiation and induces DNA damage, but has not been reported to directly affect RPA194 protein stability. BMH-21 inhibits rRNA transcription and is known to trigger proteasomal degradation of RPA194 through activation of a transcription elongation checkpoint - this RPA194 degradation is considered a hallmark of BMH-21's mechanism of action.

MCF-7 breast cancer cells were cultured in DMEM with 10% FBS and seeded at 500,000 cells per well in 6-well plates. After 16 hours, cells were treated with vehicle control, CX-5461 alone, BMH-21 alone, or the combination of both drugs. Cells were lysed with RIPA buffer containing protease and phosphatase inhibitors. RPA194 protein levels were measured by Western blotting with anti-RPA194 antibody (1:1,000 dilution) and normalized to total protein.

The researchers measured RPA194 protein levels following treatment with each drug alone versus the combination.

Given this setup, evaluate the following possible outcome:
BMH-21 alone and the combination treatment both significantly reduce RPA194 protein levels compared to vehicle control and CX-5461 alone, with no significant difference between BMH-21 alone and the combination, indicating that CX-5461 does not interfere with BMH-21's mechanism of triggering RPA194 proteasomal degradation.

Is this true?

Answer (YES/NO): NO